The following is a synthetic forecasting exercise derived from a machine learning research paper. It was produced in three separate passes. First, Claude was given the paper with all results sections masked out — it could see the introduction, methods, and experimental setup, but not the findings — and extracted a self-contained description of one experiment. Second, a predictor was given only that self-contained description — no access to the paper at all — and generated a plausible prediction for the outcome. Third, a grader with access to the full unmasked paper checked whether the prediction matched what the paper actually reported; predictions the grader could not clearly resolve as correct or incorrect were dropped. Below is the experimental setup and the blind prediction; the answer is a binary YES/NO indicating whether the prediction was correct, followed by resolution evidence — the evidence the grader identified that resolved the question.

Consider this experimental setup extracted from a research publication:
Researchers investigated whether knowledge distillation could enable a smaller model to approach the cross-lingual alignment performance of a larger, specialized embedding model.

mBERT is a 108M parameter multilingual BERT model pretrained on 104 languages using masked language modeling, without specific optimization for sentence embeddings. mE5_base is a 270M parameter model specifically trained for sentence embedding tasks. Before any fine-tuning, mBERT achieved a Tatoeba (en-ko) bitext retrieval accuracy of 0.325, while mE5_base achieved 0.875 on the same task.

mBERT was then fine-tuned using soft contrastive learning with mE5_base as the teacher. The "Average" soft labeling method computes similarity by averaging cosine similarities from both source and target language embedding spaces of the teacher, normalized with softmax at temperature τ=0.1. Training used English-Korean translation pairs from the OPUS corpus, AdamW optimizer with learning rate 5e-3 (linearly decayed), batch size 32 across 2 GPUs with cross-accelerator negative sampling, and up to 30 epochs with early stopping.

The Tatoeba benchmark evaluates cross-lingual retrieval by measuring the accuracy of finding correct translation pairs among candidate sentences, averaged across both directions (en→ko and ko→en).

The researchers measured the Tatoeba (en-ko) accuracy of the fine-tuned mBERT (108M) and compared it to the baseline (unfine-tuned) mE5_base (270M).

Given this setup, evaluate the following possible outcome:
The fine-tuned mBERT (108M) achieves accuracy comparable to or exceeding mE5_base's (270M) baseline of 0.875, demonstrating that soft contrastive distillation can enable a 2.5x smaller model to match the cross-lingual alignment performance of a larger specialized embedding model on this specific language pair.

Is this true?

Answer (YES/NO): NO